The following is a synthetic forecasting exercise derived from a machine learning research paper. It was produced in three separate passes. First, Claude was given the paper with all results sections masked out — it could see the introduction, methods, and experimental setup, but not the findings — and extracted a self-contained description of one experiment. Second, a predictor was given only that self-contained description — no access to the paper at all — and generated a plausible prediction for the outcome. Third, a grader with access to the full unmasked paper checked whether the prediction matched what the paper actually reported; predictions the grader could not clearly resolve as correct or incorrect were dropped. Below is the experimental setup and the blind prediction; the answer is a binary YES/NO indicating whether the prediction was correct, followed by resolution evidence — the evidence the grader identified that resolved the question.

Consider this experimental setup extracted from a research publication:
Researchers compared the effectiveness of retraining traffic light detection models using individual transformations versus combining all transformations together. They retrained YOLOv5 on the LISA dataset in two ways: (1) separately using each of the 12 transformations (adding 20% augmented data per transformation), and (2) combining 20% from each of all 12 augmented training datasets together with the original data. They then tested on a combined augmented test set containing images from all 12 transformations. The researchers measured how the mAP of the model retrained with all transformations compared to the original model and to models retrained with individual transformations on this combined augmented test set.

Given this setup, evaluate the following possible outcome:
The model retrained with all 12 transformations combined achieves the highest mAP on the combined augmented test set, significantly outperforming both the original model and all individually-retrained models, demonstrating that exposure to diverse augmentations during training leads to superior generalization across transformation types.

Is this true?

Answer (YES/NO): NO